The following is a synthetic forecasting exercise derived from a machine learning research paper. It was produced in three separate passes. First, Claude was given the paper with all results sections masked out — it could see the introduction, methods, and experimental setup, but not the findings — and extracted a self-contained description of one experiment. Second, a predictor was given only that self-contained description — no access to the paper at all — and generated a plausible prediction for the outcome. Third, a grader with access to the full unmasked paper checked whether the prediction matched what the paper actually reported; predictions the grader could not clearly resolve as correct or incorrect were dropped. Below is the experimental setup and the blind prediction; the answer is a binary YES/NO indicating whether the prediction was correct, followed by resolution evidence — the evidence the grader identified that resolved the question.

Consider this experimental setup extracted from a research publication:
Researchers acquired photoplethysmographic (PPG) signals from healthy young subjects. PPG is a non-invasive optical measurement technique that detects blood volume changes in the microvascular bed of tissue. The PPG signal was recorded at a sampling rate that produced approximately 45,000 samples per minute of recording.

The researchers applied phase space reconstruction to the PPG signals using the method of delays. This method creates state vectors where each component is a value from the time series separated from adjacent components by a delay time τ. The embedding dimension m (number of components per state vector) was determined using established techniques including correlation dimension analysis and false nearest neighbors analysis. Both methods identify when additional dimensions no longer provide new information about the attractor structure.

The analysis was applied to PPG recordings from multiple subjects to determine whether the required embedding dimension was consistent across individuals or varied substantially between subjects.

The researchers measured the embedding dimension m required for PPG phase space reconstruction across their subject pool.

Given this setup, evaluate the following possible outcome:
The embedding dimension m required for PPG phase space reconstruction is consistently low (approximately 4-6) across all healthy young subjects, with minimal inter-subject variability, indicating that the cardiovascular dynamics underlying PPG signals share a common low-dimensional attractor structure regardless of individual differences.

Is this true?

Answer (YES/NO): YES